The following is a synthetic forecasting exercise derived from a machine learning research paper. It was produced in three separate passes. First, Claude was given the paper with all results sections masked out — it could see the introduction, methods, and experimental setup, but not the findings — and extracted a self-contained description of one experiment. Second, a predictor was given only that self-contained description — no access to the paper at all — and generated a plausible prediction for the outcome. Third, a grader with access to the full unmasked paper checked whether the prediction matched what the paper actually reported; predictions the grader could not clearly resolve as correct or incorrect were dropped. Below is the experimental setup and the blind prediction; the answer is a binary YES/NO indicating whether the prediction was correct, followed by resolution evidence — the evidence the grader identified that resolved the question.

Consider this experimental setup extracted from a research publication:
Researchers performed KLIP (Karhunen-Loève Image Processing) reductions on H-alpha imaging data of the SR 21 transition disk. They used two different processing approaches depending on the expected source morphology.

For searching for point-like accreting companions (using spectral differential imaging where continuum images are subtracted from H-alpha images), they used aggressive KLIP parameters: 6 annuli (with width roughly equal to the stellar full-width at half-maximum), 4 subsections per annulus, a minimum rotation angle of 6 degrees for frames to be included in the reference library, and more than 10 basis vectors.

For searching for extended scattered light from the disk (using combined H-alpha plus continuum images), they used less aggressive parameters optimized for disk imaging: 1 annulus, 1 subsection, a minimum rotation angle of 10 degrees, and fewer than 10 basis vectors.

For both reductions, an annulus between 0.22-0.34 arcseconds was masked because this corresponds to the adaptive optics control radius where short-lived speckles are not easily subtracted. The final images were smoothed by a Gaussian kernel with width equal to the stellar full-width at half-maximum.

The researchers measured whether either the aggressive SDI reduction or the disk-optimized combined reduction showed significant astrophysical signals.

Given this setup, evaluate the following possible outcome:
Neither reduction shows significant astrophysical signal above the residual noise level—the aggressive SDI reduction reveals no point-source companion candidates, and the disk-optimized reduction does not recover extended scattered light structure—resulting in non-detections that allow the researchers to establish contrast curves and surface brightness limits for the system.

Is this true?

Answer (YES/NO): YES